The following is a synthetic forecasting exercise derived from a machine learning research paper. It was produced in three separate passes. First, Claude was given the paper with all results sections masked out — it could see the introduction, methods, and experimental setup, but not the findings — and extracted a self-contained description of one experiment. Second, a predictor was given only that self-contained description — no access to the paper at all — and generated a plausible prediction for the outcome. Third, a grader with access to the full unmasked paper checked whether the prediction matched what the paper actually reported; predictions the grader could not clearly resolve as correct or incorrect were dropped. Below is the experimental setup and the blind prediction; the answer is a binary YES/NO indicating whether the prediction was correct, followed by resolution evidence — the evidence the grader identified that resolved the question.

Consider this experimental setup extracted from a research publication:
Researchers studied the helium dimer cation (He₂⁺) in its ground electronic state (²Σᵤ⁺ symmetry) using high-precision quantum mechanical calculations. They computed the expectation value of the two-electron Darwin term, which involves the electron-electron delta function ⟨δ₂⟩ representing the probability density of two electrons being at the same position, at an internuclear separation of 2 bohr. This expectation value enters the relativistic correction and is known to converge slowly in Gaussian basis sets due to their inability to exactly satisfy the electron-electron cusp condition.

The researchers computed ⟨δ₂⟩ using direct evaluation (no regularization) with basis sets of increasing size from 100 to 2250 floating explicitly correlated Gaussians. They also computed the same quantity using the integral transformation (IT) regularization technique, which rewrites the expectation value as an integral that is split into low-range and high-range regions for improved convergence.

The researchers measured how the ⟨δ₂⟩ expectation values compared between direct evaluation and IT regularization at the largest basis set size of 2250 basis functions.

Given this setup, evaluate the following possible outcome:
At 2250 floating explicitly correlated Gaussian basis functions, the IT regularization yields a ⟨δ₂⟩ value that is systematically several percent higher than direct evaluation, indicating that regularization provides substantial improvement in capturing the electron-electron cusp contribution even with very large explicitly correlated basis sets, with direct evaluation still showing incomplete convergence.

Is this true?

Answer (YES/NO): NO